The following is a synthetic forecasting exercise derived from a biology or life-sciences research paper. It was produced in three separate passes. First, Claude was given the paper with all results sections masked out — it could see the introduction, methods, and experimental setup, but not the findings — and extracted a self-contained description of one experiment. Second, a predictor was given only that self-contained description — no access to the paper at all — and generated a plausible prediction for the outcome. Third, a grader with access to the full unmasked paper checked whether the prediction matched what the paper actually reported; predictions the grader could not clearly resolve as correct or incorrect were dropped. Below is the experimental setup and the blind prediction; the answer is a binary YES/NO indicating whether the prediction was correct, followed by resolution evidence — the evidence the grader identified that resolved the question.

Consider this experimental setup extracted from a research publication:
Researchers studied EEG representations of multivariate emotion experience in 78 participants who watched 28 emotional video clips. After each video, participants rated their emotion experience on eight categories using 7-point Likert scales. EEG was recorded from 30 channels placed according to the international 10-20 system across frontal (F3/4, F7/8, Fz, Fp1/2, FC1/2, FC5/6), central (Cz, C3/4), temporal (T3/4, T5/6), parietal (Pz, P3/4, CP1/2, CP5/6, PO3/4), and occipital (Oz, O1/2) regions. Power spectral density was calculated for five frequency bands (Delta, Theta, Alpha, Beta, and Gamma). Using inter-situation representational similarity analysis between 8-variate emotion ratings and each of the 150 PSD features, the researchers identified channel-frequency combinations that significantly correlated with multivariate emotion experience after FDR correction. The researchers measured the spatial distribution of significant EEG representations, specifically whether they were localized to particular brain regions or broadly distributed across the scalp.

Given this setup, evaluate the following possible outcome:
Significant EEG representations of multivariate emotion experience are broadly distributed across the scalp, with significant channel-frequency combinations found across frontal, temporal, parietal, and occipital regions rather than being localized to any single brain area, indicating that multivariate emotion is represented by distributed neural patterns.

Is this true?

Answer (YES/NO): NO